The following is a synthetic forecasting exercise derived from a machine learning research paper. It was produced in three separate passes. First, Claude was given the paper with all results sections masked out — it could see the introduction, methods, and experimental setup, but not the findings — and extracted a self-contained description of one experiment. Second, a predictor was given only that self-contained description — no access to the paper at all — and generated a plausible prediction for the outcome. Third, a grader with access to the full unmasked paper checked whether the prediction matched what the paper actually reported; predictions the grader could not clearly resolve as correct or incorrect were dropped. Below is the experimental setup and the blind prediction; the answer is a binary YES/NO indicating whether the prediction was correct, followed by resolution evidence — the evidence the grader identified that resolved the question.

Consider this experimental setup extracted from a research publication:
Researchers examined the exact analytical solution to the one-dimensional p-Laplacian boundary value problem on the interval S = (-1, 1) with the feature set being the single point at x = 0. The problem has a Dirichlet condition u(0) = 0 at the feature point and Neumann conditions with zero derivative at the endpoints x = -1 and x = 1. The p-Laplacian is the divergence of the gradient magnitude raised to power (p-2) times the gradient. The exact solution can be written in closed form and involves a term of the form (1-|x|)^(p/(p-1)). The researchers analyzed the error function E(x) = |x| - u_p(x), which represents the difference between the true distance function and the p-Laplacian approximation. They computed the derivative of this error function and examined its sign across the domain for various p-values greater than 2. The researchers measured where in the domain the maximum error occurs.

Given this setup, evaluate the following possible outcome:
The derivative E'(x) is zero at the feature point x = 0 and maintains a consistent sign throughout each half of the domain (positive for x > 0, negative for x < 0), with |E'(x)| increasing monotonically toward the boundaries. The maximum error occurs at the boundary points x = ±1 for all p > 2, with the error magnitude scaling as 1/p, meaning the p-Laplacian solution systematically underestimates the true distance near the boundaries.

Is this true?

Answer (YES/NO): YES